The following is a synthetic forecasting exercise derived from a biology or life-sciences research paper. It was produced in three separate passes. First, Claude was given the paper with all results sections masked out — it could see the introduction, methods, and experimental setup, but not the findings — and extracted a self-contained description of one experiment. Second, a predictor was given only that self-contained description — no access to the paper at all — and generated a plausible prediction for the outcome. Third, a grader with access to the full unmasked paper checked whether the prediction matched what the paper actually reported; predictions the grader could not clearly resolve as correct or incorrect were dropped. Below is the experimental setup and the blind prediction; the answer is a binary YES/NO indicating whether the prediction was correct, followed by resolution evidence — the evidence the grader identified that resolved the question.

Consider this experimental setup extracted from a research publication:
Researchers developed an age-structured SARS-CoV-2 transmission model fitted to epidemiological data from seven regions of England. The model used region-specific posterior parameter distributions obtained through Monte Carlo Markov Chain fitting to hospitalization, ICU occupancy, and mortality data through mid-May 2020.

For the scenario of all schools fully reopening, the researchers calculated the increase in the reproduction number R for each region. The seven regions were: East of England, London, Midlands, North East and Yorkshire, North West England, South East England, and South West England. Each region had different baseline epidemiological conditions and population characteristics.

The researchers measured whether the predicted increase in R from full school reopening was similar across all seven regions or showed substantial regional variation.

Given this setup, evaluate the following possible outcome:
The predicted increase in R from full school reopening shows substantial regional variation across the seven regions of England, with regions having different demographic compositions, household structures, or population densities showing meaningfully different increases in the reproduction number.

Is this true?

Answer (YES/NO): YES